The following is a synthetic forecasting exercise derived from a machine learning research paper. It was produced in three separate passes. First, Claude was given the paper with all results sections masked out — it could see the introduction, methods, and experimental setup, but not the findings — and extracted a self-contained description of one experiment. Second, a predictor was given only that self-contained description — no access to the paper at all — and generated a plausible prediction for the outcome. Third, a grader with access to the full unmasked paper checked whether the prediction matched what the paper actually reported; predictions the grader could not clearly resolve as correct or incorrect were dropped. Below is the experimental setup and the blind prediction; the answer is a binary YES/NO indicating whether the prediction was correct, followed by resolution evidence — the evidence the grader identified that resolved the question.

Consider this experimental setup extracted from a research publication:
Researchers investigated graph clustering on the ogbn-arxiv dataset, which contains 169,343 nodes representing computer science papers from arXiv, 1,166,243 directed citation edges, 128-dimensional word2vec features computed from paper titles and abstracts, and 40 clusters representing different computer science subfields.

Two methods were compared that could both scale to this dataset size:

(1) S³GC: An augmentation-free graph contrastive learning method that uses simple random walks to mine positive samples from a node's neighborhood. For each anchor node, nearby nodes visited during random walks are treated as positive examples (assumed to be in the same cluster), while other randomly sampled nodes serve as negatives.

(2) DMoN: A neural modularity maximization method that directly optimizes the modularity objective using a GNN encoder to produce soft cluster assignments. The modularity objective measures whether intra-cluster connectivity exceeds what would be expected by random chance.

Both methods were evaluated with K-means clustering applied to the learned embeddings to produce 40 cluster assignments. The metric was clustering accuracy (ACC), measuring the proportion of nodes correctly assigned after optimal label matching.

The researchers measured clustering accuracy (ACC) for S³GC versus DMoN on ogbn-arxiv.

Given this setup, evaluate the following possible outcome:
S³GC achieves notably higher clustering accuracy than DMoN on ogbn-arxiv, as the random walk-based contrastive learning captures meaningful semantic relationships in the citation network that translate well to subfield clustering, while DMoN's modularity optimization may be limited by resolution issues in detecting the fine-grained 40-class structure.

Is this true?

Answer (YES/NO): YES